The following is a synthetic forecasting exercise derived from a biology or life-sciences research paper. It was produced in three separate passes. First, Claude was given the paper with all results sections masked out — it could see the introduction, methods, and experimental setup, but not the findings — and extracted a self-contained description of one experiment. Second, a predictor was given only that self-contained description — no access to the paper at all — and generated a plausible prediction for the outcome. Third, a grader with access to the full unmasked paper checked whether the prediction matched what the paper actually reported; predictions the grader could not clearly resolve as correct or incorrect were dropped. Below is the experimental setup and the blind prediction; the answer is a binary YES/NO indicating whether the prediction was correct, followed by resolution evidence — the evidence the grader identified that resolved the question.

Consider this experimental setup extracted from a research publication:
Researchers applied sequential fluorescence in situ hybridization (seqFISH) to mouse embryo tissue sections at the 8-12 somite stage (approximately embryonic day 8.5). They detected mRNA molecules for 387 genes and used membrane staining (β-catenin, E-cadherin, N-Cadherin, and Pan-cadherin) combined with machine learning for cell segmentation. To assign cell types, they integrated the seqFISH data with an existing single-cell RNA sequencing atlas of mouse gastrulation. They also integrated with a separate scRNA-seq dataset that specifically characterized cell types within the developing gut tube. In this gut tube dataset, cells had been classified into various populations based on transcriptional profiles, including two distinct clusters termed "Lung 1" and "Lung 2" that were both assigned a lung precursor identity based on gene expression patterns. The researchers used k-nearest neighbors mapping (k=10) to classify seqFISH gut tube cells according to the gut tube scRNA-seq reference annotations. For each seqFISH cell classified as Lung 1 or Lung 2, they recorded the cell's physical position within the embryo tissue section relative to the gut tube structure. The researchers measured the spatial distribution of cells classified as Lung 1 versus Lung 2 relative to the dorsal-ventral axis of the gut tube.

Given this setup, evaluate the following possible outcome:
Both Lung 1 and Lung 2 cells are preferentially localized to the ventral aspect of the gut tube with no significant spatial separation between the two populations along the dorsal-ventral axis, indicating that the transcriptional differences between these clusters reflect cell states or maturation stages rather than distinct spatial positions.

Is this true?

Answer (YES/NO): NO